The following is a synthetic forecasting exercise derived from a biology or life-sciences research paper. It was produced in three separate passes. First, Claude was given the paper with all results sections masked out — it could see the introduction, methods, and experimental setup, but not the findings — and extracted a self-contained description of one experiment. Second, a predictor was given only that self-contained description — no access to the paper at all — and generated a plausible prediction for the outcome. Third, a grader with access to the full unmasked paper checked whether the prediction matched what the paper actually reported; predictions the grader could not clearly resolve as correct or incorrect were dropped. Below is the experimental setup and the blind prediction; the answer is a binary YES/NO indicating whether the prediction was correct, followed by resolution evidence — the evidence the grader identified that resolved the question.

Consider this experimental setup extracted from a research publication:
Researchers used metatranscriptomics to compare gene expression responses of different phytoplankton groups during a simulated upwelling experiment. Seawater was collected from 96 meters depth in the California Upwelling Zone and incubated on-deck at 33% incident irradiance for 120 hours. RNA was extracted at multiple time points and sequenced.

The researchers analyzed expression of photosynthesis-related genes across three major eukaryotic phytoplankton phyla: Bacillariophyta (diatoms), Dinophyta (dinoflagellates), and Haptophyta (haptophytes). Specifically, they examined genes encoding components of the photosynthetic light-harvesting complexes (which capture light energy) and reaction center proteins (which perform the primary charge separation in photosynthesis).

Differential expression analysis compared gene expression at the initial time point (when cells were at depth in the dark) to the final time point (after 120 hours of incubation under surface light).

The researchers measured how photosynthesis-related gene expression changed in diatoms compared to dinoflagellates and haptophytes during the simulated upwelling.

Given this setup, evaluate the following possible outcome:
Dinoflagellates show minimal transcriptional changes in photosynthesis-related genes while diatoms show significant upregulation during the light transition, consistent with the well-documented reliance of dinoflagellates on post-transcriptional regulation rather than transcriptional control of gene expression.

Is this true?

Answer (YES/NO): NO